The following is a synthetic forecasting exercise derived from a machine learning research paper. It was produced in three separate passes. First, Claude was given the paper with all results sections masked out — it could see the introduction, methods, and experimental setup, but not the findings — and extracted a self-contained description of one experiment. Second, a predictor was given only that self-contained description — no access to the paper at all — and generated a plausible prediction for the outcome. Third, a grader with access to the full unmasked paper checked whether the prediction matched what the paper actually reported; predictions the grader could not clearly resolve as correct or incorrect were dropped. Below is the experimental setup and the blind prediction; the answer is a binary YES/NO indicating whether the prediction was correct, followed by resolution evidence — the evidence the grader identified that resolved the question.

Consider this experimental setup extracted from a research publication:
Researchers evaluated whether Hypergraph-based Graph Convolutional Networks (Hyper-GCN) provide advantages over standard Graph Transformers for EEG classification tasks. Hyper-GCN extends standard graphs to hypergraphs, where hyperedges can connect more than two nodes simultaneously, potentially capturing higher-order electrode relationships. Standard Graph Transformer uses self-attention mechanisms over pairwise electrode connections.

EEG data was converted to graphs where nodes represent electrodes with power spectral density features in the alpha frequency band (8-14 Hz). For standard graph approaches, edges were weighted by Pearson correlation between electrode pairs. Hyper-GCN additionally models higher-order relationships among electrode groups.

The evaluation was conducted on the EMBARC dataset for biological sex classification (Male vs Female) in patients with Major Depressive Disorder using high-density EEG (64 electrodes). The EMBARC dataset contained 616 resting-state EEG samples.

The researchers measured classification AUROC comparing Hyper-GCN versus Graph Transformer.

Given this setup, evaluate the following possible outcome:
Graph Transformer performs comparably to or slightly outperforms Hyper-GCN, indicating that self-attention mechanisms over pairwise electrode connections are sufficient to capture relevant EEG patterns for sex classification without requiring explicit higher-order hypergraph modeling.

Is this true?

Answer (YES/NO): YES